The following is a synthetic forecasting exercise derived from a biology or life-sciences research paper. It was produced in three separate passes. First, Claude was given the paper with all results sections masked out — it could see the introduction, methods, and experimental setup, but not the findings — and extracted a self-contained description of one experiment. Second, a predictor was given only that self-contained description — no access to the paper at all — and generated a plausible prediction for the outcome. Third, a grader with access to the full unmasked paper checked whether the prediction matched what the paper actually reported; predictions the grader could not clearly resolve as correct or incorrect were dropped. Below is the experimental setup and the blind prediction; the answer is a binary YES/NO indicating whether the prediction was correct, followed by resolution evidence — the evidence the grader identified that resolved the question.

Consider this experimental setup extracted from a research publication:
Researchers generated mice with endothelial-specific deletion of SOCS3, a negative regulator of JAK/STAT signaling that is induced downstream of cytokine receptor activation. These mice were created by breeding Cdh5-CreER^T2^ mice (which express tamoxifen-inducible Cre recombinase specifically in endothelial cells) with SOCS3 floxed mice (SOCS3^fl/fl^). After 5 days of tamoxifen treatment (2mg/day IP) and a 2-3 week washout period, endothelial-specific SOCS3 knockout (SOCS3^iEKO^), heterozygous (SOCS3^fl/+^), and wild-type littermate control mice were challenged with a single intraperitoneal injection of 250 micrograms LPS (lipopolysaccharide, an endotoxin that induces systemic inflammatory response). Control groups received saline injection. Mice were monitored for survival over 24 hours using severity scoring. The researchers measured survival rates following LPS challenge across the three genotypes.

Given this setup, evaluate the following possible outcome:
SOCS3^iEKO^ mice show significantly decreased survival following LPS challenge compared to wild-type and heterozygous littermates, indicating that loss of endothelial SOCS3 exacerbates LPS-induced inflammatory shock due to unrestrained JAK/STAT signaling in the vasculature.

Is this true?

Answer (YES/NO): YES